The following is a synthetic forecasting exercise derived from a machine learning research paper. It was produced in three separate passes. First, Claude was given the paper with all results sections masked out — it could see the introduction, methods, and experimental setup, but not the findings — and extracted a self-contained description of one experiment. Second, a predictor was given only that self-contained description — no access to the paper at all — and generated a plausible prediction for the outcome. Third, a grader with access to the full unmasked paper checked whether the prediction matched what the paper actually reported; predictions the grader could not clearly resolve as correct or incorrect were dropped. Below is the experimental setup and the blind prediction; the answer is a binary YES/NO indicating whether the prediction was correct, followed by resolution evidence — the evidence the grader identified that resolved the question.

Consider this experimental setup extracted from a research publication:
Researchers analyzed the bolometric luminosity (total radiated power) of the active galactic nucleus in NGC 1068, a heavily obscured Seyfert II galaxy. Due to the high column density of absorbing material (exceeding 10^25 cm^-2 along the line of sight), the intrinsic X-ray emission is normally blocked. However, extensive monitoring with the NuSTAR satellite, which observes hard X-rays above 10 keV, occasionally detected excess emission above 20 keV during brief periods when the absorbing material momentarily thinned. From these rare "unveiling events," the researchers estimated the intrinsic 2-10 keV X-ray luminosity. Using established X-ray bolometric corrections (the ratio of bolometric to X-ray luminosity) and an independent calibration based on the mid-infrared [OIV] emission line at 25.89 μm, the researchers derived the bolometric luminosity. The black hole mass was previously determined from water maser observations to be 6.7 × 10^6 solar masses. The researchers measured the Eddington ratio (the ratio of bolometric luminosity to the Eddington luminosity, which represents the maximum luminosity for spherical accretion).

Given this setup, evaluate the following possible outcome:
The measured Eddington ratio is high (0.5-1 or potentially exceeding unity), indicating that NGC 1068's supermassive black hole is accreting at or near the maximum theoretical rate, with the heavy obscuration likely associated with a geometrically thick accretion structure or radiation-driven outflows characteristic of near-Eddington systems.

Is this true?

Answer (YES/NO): YES